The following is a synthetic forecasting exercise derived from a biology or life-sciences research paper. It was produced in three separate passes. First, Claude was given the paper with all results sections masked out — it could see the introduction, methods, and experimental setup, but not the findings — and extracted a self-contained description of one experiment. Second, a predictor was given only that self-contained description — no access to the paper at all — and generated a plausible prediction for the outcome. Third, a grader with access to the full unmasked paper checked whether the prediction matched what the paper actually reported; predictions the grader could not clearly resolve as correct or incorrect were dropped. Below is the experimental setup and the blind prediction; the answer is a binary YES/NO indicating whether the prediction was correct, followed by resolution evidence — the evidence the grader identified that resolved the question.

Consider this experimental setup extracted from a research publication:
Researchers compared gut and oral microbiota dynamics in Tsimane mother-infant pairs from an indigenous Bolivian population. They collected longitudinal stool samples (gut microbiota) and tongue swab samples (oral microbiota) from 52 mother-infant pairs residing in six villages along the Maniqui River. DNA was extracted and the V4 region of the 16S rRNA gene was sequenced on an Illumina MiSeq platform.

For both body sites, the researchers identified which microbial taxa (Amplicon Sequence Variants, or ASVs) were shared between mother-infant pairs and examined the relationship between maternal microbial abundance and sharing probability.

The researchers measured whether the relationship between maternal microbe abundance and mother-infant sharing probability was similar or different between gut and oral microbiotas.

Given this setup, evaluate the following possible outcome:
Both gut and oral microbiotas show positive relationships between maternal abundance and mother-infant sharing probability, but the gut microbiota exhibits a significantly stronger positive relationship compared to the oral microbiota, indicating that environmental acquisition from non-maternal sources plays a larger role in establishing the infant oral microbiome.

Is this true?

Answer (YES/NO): NO